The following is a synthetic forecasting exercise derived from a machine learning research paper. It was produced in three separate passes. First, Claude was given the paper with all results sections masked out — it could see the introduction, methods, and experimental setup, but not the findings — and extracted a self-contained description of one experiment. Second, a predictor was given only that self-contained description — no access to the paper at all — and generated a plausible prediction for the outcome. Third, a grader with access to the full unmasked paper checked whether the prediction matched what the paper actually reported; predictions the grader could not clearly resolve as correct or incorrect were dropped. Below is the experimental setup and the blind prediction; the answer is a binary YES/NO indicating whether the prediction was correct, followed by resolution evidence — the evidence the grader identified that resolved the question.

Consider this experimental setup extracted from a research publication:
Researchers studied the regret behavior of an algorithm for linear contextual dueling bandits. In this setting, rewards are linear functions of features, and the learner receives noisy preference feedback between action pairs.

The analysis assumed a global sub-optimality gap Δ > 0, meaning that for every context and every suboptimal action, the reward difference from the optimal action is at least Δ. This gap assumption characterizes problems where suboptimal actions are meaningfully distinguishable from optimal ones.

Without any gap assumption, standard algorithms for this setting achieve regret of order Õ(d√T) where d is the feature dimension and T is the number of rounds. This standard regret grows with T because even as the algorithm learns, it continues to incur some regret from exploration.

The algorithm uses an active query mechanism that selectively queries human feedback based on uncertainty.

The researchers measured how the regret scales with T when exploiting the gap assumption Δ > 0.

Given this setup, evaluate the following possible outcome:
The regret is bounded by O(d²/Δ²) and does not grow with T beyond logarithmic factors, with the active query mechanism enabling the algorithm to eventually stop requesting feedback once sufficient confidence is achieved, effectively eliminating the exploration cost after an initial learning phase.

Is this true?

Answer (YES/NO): NO